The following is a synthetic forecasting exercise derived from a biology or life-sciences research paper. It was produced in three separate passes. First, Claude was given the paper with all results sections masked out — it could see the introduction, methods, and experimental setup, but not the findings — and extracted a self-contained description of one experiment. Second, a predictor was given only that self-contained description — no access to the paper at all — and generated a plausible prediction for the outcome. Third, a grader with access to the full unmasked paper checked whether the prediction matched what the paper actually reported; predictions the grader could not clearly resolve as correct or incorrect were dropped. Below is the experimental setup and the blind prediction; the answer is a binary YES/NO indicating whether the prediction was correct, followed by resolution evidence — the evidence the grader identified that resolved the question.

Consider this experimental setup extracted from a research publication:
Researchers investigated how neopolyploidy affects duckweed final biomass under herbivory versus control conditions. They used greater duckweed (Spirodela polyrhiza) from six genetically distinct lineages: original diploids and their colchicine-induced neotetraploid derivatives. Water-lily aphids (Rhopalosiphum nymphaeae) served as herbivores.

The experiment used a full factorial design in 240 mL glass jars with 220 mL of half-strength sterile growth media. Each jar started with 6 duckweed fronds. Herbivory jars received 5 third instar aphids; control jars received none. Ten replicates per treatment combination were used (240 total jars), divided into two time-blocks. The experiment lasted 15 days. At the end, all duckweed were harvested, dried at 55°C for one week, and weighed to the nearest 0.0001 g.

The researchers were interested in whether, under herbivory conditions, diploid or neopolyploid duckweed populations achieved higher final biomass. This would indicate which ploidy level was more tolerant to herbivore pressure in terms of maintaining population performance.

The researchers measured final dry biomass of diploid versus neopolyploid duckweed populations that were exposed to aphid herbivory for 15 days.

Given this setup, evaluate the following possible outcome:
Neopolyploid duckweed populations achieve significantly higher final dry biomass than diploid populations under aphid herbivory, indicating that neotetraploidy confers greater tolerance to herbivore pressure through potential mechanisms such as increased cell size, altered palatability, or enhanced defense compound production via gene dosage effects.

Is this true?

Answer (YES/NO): NO